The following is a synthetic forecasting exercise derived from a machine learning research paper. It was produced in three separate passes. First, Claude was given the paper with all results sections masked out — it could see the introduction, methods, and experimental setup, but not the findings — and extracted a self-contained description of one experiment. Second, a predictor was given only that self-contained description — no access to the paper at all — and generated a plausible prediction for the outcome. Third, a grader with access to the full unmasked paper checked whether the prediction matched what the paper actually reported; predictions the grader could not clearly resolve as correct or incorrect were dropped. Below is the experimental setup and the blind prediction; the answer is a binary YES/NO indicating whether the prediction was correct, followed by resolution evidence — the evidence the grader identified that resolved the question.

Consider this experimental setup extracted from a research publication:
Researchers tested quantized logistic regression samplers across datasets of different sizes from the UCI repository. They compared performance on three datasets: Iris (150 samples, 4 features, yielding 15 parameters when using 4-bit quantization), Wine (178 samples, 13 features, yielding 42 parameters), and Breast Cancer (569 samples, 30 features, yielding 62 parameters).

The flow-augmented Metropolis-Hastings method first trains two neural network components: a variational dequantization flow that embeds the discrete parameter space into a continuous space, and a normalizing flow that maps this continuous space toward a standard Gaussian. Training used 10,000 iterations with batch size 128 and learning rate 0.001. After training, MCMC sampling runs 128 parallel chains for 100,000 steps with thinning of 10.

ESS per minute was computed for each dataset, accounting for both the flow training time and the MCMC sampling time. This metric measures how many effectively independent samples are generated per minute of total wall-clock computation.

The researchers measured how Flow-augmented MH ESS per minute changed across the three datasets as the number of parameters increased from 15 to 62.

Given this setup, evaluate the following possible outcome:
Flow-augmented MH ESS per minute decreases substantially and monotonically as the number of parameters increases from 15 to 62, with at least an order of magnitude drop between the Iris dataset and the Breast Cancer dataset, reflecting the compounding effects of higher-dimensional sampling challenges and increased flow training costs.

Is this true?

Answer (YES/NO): YES